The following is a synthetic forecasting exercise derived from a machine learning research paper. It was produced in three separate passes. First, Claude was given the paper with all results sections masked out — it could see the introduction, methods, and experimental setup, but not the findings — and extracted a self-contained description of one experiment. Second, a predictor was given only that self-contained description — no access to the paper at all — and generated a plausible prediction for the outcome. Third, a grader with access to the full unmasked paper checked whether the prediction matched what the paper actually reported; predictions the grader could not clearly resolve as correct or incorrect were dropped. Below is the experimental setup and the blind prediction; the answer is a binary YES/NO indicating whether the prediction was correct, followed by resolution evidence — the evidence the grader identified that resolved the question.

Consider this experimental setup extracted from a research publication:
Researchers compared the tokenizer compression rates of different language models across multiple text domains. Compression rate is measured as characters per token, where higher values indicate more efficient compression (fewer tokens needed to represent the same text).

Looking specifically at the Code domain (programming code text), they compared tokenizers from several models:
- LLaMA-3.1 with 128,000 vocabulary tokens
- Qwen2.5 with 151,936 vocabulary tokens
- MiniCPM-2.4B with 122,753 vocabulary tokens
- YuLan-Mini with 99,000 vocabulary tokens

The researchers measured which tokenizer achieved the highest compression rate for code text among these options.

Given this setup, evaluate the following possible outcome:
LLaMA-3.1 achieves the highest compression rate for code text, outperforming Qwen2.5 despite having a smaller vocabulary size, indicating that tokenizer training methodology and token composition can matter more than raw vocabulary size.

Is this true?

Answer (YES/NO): YES